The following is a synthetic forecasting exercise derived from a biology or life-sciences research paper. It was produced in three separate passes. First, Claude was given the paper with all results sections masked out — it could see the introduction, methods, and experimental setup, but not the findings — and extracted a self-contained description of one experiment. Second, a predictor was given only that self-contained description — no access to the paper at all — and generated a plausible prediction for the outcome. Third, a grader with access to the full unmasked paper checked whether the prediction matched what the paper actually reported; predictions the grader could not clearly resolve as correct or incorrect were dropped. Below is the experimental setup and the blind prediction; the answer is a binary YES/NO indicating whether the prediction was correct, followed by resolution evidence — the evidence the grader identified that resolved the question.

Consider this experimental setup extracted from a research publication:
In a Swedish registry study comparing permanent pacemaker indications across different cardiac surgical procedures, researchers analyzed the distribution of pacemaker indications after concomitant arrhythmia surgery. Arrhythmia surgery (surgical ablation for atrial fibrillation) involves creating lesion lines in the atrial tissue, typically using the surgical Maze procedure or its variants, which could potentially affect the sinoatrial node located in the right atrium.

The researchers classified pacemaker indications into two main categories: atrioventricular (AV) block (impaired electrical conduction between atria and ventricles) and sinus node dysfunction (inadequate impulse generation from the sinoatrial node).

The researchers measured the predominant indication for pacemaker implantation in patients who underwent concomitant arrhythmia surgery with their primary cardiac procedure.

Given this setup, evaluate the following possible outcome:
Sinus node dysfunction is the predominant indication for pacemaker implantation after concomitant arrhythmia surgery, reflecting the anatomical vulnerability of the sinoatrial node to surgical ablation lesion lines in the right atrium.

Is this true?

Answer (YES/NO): YES